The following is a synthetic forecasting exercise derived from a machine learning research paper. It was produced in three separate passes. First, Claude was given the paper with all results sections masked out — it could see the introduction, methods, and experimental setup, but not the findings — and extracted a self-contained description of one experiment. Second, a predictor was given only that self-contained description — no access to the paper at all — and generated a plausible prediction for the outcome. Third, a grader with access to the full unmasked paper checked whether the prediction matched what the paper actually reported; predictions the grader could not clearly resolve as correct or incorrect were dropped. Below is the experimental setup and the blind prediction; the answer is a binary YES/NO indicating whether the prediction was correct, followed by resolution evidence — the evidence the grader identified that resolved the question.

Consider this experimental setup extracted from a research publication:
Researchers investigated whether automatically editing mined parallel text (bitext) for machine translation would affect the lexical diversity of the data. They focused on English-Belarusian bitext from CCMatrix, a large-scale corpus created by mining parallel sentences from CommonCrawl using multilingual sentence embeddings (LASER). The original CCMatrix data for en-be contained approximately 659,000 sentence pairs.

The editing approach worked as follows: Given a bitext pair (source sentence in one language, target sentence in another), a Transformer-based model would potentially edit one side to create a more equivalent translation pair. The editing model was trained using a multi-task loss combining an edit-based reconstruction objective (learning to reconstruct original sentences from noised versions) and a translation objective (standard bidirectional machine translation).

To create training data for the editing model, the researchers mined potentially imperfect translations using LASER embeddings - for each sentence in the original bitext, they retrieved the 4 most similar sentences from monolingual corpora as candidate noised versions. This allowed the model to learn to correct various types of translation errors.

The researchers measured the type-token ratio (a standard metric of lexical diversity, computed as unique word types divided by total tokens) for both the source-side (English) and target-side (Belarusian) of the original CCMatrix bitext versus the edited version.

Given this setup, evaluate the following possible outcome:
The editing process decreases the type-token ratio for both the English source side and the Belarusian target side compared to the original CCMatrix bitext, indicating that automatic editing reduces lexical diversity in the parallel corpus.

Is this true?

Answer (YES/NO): NO